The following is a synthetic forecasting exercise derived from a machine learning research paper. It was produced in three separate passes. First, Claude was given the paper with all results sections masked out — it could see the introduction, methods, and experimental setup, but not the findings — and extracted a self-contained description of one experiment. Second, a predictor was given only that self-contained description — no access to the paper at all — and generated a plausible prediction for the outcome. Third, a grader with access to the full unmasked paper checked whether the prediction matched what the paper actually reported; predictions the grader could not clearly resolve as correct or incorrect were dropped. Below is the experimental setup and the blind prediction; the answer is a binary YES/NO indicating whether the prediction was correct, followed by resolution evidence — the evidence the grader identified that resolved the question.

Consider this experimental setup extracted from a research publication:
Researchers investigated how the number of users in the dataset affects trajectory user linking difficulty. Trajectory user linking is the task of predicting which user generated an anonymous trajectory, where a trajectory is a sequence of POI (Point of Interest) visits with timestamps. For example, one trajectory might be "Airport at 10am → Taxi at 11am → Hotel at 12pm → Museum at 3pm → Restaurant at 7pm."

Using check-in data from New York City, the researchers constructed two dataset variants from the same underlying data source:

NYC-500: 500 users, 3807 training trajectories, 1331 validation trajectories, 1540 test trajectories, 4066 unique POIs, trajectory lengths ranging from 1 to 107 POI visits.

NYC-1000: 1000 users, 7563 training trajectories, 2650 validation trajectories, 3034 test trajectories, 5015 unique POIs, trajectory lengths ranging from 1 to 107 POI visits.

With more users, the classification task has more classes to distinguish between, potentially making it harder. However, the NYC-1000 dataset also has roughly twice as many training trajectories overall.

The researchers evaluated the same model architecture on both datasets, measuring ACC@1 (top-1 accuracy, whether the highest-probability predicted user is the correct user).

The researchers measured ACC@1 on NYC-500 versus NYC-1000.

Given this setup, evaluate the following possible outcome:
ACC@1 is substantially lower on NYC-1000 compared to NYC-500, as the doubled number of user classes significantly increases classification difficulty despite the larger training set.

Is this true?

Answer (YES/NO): NO